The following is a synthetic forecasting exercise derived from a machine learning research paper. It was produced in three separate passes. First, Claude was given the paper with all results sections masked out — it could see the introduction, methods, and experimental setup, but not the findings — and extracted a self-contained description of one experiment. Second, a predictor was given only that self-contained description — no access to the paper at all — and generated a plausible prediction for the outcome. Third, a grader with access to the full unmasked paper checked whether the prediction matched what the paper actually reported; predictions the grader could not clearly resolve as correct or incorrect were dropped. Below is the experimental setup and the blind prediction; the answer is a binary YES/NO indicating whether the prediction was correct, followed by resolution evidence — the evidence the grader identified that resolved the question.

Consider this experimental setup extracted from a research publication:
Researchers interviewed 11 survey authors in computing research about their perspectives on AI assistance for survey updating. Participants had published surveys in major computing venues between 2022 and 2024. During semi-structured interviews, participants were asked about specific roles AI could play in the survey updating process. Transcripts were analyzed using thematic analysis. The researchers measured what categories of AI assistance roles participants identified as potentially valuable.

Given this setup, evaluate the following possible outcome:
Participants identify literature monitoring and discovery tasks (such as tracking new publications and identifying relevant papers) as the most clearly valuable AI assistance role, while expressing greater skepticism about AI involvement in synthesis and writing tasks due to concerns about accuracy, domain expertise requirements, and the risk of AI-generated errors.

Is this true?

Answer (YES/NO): NO